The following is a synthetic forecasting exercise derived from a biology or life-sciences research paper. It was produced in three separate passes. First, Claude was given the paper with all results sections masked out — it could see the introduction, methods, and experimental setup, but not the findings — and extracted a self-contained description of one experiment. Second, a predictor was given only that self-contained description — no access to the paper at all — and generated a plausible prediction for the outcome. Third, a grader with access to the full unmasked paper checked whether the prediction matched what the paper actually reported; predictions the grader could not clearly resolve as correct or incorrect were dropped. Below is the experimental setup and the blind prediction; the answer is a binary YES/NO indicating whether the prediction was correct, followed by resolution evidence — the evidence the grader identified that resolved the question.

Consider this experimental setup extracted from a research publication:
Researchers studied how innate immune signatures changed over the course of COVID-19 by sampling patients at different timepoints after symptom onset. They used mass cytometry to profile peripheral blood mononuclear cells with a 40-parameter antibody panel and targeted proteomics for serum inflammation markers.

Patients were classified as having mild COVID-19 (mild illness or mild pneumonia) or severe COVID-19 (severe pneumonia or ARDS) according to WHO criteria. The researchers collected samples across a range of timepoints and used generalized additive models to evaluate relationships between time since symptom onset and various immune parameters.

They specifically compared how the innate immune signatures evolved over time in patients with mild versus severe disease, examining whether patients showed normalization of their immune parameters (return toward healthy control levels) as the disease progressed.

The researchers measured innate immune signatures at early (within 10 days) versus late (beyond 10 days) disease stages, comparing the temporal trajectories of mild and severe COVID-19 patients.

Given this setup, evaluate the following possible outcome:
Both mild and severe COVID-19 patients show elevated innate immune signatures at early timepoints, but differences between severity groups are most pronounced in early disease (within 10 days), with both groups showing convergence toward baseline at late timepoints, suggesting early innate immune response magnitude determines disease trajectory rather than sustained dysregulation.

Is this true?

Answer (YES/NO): NO